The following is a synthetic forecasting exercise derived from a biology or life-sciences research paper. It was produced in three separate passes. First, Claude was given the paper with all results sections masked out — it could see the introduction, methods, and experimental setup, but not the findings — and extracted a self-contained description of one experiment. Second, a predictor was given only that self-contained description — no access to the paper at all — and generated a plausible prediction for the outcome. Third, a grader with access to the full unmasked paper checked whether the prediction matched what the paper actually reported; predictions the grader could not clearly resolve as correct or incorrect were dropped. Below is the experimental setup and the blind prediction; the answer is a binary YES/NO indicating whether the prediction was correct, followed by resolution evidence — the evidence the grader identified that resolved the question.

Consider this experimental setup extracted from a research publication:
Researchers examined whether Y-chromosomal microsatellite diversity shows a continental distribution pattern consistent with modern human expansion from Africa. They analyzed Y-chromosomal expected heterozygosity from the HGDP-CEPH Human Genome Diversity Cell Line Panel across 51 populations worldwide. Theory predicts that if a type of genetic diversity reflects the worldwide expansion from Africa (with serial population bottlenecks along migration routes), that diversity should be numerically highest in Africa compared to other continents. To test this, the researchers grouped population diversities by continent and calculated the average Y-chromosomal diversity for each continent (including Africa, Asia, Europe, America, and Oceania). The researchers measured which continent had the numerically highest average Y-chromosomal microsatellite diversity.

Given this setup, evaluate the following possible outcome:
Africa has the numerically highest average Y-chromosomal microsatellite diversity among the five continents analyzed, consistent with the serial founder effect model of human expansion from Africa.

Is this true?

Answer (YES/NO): NO